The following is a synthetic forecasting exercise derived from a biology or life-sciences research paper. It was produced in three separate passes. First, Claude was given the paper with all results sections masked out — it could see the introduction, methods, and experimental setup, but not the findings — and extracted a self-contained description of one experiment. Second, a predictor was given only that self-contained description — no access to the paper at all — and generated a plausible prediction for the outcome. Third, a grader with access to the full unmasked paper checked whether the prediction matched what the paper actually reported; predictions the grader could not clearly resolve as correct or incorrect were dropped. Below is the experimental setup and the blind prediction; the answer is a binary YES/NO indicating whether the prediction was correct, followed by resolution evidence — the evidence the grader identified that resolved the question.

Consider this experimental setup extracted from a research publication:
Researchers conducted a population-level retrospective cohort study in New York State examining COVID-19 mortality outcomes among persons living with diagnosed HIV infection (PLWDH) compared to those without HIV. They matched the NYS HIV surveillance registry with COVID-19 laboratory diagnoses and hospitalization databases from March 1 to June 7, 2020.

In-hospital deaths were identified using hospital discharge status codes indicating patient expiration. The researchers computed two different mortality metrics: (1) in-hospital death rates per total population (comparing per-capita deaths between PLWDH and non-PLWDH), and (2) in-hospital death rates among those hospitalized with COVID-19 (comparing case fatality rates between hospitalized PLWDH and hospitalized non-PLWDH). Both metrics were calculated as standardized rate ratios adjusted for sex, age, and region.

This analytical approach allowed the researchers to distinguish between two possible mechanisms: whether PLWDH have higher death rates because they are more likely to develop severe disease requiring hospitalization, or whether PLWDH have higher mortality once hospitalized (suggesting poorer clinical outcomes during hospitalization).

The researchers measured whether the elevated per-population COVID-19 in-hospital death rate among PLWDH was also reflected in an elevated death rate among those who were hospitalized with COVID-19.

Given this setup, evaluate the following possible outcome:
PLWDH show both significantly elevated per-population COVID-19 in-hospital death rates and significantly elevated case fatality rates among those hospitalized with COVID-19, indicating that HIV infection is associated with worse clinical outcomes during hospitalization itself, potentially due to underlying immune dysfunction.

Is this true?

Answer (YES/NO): NO